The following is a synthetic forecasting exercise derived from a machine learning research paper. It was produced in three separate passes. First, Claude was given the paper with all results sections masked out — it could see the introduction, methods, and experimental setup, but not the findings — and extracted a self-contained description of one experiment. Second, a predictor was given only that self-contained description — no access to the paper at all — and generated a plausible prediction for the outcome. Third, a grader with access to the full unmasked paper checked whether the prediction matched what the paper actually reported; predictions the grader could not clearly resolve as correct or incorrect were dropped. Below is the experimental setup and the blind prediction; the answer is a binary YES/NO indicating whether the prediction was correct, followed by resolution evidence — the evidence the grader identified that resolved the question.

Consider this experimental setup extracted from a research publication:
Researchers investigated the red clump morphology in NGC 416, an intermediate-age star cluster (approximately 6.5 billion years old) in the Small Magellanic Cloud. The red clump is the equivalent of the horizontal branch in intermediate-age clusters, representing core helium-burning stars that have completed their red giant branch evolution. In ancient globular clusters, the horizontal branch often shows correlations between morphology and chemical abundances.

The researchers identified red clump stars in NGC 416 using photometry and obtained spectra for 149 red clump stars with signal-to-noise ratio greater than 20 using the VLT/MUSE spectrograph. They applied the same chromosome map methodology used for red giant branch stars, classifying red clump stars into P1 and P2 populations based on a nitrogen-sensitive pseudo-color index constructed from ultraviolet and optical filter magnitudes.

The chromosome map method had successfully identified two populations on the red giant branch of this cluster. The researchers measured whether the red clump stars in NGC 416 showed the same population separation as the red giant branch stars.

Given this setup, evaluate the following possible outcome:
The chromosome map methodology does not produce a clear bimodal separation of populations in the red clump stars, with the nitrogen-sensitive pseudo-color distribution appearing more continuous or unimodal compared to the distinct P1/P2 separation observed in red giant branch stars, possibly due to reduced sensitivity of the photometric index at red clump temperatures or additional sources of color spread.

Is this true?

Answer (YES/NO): NO